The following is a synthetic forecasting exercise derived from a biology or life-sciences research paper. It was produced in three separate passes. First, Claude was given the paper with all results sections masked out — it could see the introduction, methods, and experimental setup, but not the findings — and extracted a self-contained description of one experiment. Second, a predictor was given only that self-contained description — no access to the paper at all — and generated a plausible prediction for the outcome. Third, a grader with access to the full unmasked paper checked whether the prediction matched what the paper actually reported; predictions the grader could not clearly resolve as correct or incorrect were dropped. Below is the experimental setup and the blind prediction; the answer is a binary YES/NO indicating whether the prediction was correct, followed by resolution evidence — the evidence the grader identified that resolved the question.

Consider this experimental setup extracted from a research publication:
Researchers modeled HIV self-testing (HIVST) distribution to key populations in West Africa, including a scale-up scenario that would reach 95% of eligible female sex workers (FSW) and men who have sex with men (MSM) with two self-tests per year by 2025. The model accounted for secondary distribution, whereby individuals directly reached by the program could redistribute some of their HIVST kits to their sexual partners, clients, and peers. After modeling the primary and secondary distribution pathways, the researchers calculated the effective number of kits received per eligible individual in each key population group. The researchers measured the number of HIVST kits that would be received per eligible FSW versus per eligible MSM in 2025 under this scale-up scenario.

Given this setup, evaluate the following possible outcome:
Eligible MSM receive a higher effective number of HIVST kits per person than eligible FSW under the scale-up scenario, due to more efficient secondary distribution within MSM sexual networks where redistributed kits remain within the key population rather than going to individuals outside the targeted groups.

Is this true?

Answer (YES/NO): YES